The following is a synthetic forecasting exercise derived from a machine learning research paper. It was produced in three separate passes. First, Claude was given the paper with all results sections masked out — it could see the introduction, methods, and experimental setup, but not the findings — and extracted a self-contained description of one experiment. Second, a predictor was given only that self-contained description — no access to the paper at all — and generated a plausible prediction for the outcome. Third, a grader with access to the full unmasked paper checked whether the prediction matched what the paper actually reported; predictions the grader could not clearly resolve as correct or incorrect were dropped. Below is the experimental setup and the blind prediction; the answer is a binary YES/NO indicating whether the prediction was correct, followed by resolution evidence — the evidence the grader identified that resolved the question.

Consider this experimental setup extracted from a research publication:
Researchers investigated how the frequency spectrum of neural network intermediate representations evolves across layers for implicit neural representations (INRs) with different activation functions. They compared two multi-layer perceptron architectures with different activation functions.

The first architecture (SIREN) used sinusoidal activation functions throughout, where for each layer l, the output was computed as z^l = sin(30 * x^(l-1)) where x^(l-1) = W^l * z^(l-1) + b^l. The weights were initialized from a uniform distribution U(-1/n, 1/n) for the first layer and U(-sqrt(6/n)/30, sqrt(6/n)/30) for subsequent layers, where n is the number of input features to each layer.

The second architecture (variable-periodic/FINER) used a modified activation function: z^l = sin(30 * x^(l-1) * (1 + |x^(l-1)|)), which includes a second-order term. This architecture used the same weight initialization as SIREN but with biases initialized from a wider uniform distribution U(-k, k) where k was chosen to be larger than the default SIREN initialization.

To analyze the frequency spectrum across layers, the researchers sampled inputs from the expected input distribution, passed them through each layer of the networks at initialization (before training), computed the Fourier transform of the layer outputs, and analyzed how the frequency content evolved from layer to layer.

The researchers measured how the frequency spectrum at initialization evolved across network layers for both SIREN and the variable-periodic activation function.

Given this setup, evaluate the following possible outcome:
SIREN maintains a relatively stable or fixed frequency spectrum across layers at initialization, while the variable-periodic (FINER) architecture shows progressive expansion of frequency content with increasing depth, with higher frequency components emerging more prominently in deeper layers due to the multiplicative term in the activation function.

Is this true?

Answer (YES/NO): YES